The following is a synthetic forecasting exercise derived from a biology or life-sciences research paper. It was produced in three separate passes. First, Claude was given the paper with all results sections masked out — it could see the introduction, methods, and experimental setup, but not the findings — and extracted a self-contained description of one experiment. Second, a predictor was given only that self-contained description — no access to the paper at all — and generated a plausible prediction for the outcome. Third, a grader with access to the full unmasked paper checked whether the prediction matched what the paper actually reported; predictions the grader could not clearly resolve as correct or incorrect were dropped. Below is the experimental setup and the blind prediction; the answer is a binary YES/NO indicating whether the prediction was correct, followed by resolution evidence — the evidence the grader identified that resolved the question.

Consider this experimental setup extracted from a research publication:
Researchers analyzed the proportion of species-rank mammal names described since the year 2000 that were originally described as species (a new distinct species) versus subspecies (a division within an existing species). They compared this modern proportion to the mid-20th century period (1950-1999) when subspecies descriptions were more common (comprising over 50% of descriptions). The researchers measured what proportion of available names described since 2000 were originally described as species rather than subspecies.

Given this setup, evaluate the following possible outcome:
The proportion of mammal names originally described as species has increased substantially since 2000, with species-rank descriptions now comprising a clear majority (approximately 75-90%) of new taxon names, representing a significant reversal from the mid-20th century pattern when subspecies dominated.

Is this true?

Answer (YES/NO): YES